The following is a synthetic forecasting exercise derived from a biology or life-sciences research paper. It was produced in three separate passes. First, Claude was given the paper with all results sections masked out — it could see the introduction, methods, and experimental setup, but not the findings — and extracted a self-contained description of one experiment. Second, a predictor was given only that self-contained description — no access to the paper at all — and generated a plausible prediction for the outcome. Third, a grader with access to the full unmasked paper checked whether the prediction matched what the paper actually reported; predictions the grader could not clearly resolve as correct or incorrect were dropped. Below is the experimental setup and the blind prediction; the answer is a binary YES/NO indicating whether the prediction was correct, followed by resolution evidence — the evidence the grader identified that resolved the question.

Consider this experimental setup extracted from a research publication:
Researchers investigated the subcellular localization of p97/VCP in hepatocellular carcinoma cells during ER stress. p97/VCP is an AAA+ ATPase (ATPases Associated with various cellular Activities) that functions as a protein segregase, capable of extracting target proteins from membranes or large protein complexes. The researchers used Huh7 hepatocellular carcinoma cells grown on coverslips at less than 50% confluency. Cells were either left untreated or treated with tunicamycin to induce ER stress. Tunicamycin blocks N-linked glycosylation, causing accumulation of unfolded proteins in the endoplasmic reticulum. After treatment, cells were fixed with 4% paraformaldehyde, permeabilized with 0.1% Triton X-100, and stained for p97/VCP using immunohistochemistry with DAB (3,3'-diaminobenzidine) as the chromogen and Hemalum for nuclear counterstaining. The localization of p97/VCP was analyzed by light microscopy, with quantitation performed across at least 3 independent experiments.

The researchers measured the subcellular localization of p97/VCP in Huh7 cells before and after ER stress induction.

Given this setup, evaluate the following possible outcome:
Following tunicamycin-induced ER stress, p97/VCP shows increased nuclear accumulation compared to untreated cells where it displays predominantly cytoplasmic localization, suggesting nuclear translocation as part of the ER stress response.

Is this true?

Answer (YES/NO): NO